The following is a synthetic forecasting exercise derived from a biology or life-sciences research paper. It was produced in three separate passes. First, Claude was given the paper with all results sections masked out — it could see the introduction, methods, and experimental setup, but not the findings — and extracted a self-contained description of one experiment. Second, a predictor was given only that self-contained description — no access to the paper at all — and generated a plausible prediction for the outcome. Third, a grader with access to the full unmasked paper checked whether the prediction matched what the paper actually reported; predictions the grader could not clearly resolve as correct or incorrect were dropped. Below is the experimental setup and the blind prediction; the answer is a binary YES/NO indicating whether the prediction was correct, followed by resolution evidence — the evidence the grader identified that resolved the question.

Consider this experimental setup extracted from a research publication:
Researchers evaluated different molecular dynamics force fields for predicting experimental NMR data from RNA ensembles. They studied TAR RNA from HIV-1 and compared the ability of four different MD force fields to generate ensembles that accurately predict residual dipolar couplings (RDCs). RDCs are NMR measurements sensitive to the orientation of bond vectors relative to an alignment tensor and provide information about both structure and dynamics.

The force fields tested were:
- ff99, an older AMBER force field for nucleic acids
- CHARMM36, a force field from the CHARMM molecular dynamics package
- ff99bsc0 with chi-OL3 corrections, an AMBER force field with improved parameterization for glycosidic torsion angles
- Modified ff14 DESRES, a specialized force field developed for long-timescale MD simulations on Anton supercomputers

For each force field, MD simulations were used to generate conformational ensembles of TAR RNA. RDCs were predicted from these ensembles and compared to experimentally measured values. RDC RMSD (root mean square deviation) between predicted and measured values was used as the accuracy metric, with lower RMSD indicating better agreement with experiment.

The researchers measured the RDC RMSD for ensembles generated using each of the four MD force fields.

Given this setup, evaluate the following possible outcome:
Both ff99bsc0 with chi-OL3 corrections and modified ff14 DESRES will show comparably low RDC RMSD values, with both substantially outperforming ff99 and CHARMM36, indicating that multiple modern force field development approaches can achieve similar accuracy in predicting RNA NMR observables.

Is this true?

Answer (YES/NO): NO